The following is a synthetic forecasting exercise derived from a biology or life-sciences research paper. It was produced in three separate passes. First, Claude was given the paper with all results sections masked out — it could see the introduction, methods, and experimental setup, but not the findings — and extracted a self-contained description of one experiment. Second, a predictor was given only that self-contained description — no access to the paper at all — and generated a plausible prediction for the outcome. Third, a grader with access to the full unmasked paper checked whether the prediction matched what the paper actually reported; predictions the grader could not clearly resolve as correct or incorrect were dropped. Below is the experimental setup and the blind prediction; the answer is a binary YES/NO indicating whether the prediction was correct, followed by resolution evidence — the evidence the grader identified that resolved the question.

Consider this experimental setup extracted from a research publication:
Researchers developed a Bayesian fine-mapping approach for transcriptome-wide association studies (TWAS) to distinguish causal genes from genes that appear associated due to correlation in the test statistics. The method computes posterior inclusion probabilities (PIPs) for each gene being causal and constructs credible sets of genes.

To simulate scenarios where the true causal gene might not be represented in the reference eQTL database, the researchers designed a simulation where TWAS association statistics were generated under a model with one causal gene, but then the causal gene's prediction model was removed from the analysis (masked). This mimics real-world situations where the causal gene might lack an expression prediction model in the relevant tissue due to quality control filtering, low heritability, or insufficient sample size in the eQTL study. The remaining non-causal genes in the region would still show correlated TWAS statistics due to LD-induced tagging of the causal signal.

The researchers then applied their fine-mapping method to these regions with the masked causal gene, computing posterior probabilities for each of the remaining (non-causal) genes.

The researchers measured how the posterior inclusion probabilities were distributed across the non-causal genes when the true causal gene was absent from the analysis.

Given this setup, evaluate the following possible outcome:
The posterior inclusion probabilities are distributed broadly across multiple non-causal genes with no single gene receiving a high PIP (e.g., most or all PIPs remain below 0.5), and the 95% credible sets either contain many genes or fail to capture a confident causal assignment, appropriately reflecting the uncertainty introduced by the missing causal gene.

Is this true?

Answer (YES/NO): NO